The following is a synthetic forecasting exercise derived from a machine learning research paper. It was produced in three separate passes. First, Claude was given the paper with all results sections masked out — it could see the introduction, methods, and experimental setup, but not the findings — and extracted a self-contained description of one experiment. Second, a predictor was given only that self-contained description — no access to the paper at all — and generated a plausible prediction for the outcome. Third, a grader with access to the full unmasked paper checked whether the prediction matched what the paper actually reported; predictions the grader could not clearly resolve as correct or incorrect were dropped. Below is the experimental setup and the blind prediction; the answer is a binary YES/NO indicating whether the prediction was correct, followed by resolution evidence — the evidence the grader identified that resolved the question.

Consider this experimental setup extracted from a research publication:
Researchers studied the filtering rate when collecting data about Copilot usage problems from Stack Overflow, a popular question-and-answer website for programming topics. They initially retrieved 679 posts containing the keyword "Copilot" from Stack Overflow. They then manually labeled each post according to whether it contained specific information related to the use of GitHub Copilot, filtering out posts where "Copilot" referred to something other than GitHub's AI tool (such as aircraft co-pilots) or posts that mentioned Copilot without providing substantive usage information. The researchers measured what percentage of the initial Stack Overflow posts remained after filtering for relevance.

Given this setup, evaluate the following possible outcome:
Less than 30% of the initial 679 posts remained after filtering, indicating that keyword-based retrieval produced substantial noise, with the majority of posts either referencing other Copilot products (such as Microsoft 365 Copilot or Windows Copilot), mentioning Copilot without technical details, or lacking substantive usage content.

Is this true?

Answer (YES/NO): YES